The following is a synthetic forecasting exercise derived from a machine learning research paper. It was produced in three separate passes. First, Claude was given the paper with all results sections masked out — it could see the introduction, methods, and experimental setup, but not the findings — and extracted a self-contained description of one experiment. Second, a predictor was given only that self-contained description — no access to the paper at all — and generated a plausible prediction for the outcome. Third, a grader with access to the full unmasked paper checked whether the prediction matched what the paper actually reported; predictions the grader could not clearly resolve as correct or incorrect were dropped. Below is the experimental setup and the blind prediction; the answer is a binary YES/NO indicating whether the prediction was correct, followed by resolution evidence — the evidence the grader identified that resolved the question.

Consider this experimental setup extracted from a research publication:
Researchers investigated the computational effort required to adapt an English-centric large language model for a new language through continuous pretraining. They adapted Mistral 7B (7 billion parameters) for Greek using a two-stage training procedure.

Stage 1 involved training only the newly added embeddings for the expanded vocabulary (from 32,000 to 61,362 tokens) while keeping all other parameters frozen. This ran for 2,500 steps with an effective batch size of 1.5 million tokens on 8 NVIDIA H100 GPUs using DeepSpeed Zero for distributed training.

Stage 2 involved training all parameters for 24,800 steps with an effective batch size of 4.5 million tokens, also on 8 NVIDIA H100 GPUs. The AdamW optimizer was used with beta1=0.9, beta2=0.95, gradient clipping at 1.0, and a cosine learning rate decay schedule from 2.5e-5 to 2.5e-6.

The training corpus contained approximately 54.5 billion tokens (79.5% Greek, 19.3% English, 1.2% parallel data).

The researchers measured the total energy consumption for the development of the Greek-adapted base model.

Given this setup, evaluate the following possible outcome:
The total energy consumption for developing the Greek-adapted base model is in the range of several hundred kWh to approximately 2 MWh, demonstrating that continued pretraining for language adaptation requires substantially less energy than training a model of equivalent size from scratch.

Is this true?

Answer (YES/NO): NO